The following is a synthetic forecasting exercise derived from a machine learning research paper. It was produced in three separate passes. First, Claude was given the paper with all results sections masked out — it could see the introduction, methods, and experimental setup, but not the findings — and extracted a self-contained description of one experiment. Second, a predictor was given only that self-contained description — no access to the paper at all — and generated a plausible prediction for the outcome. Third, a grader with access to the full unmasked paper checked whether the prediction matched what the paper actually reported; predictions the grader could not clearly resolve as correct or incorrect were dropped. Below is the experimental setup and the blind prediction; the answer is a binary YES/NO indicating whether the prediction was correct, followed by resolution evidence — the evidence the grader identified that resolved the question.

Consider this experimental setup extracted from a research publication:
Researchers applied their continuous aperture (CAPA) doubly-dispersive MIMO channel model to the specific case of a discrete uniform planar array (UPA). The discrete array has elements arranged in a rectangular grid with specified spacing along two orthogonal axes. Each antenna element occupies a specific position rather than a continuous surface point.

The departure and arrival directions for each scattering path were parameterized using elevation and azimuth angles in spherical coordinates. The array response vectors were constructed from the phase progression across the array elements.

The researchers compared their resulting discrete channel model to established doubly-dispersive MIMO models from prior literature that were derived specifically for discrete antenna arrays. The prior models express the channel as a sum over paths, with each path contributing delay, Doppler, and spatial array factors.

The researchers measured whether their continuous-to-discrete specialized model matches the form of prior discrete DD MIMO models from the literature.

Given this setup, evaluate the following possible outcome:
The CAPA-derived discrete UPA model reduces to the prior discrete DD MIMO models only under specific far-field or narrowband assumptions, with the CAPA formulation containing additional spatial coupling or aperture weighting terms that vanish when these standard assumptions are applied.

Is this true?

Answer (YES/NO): NO